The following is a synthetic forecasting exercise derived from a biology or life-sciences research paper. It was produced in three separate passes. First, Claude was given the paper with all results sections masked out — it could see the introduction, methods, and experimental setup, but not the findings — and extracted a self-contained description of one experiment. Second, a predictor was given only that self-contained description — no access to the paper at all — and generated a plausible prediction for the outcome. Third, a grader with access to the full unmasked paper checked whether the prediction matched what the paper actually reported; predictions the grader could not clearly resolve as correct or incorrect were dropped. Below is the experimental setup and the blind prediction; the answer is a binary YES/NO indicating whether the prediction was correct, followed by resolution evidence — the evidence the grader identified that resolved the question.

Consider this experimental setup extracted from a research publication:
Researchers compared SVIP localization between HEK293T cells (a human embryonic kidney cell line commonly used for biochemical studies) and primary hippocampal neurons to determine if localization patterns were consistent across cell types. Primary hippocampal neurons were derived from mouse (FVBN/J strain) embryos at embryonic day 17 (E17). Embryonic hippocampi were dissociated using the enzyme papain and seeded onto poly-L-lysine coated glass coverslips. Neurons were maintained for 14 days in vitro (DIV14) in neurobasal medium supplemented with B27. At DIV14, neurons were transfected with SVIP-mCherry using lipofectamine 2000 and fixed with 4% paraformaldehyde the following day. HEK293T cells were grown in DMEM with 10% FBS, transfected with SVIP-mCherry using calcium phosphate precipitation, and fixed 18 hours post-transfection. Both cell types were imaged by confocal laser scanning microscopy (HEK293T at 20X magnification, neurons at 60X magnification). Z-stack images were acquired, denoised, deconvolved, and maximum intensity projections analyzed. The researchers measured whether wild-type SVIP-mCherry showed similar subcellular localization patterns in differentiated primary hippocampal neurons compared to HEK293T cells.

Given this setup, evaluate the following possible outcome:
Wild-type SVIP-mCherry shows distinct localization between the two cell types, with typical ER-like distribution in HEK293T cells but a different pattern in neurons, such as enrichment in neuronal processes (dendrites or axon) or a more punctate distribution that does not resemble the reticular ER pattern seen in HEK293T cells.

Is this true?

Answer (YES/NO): NO